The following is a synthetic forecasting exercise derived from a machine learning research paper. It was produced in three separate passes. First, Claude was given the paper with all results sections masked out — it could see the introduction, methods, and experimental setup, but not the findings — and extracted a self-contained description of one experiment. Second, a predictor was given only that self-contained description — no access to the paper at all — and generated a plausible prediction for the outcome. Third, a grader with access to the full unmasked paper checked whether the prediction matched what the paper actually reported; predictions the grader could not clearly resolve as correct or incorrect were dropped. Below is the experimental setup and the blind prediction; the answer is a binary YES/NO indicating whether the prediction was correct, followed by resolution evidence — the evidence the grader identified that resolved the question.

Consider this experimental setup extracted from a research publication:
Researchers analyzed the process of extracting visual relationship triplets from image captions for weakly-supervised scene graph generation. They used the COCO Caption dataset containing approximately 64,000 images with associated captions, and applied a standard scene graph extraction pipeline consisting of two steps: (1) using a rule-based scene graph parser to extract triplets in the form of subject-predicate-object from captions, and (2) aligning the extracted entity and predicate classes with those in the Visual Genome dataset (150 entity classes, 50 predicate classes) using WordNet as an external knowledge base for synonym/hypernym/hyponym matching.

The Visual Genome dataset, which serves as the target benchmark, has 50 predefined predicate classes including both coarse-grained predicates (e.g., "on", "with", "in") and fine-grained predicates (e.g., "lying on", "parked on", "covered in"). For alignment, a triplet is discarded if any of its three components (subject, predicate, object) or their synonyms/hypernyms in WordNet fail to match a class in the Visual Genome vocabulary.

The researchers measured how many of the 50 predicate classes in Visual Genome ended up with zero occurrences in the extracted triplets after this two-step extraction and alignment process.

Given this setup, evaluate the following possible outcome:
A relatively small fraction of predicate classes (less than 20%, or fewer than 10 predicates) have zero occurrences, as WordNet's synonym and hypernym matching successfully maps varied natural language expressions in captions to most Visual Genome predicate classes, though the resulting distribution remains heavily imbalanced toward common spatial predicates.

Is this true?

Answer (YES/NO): NO